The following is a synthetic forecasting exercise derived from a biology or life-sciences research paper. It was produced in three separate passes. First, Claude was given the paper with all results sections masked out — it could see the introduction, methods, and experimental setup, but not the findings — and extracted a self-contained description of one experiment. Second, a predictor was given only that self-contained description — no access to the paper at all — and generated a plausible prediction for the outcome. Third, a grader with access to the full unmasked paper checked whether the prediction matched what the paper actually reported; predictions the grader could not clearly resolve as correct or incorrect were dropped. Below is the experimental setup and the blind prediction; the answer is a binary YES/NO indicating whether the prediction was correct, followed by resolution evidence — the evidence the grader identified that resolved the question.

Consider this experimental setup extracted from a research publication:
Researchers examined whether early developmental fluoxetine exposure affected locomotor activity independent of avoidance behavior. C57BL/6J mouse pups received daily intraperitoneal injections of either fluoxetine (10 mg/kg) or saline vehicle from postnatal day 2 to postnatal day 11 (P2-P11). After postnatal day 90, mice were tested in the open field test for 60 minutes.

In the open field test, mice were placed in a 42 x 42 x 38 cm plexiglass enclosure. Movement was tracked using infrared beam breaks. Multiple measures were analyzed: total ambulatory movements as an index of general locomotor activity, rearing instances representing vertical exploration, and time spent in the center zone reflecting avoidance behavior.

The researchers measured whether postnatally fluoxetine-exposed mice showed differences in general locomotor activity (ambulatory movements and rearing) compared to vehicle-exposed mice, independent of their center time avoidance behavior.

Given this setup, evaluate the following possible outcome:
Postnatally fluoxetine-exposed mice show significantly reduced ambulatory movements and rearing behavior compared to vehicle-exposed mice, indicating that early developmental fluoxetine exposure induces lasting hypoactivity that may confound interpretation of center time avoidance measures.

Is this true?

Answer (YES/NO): NO